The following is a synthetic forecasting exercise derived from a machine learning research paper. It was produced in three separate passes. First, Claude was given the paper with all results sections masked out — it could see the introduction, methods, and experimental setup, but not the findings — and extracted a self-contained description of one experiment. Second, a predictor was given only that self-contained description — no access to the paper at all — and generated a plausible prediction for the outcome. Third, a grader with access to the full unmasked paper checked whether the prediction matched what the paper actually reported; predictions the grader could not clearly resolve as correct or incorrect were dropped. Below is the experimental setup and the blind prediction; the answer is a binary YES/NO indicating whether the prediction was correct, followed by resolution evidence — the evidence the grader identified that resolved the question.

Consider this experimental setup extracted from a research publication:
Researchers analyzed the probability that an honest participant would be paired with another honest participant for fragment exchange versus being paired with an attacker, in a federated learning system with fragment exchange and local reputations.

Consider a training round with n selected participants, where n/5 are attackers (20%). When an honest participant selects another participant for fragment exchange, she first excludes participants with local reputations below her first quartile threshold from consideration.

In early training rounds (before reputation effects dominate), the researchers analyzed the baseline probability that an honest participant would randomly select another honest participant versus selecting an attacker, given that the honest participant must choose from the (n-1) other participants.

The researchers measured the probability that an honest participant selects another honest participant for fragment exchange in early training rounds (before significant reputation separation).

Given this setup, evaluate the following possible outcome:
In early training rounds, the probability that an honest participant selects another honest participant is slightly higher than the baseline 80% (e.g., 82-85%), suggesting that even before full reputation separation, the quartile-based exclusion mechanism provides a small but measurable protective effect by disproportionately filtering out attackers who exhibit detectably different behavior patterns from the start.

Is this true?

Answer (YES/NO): NO